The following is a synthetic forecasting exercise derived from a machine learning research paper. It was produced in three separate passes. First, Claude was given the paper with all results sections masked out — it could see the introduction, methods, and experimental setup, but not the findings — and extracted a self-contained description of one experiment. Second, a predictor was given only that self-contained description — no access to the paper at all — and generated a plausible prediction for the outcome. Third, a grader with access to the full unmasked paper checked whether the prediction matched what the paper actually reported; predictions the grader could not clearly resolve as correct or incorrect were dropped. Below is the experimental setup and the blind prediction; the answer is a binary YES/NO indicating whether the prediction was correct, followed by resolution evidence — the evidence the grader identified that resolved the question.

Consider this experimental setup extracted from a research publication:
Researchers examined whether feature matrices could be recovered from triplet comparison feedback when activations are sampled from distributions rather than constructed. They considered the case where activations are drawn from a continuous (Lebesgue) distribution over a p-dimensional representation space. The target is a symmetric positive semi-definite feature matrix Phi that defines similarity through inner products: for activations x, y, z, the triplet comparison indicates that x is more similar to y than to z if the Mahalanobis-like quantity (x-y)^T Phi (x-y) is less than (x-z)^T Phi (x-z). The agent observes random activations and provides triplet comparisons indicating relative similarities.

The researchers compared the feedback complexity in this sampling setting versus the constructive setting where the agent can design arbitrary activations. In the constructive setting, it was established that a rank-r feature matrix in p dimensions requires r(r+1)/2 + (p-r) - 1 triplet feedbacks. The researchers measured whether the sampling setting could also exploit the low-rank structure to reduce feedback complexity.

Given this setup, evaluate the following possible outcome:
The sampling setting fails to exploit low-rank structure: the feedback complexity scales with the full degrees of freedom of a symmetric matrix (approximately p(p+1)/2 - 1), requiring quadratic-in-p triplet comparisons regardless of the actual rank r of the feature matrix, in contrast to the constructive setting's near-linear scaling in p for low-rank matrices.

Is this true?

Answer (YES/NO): YES